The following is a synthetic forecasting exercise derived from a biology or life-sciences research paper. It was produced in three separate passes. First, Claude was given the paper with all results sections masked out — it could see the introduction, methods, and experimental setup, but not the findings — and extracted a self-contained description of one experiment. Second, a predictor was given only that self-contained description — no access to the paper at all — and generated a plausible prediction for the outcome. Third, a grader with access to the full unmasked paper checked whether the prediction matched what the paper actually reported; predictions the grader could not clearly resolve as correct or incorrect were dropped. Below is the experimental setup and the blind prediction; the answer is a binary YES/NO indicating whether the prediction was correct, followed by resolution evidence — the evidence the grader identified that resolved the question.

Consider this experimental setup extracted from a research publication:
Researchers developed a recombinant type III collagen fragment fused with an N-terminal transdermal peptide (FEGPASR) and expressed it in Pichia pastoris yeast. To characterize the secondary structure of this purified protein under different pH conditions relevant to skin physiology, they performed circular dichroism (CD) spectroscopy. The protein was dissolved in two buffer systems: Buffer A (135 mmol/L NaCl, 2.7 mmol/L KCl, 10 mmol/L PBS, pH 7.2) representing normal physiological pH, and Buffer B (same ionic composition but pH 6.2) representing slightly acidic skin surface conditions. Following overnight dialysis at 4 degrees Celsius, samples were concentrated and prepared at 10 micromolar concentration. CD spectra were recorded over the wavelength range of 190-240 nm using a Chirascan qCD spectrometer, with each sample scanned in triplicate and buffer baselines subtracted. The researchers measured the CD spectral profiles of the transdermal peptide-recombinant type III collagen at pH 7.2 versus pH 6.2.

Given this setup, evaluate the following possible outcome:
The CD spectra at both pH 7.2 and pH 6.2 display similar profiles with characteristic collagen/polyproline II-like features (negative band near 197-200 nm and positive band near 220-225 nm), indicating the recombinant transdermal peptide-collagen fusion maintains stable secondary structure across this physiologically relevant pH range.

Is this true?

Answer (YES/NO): YES